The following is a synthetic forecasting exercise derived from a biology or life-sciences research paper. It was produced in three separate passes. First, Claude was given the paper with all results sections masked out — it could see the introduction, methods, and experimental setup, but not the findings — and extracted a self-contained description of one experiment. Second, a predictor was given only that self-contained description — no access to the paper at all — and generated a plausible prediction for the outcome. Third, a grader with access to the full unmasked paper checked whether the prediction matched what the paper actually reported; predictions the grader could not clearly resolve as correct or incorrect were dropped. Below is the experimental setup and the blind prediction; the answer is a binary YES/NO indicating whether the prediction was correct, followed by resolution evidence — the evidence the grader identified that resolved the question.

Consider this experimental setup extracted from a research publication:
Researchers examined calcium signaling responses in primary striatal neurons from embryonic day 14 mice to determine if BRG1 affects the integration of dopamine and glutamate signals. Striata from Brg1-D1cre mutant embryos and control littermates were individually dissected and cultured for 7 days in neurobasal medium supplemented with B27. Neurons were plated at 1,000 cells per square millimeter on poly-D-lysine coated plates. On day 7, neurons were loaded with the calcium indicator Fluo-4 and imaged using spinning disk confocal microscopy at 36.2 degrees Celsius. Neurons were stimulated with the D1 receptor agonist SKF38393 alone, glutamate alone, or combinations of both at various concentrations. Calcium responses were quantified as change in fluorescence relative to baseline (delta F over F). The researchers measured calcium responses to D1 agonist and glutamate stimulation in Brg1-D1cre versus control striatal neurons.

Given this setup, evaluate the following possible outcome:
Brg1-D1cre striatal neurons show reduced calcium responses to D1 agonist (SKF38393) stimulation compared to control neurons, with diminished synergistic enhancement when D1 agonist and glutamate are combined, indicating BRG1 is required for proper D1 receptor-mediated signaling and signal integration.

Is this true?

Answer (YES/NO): NO